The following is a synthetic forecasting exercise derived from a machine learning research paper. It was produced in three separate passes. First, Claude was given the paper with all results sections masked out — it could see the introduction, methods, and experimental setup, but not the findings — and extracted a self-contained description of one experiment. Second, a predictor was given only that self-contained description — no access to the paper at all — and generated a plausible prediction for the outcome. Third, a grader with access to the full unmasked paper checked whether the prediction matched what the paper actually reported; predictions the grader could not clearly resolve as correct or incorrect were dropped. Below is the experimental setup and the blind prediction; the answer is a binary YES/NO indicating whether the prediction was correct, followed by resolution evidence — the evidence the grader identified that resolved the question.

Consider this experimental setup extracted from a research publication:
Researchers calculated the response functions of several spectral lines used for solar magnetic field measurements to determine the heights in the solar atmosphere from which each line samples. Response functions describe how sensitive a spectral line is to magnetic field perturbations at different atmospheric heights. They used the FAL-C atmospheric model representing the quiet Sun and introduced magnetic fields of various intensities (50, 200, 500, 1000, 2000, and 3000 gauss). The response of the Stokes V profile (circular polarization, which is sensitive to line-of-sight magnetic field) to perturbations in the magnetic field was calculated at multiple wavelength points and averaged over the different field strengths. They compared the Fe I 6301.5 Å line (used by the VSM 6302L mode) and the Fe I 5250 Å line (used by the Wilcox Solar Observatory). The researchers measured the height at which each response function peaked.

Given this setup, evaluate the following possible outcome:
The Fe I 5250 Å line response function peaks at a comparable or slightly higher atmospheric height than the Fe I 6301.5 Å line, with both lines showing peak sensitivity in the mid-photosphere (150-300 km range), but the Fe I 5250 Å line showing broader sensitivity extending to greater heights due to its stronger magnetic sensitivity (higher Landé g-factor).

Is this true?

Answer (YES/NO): NO